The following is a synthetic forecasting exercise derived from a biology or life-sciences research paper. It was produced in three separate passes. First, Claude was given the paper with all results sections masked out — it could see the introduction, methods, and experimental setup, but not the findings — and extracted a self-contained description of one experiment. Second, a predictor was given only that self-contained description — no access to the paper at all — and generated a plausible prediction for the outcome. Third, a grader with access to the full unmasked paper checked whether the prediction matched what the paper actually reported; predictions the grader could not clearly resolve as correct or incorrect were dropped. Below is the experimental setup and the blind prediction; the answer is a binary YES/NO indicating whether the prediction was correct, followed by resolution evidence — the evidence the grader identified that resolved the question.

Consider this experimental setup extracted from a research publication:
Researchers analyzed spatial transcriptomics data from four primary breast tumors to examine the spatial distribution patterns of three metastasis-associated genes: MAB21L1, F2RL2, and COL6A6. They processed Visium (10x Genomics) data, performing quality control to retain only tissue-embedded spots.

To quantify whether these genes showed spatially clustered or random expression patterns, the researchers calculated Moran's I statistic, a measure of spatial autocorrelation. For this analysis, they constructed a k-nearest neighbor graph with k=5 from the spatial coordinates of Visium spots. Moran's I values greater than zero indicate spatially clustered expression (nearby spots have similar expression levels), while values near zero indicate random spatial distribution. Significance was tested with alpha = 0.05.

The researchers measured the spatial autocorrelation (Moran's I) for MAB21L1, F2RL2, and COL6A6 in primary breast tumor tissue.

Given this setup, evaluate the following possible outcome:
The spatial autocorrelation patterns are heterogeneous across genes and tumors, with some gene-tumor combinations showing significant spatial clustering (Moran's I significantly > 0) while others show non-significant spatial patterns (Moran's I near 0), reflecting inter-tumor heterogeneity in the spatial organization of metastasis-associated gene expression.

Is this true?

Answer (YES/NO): YES